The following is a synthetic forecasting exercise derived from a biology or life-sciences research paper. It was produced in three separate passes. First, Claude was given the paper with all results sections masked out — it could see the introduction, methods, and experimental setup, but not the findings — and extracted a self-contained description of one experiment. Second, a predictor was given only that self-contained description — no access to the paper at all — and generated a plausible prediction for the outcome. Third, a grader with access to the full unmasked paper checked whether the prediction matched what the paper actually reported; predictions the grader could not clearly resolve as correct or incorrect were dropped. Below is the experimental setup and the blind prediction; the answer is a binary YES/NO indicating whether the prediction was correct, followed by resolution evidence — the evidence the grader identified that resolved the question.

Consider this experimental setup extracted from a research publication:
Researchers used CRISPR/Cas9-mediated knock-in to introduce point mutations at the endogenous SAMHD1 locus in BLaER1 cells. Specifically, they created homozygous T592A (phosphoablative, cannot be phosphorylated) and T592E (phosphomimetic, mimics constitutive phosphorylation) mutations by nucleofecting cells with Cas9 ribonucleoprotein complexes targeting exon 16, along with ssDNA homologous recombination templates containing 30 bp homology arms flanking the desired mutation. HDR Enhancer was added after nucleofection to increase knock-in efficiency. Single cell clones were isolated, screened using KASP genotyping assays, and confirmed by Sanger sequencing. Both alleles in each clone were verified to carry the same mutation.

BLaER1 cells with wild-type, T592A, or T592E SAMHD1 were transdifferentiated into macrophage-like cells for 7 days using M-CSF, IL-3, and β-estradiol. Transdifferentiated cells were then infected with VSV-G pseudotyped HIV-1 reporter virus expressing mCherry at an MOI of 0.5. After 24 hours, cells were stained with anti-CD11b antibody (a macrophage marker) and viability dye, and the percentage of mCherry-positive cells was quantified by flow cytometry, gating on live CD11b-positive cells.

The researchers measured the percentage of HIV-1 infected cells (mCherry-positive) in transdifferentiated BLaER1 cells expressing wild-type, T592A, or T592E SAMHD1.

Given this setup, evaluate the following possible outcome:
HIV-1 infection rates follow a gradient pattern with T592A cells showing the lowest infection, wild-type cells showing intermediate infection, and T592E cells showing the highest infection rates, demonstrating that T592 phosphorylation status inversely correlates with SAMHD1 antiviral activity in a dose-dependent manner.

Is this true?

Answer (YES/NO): NO